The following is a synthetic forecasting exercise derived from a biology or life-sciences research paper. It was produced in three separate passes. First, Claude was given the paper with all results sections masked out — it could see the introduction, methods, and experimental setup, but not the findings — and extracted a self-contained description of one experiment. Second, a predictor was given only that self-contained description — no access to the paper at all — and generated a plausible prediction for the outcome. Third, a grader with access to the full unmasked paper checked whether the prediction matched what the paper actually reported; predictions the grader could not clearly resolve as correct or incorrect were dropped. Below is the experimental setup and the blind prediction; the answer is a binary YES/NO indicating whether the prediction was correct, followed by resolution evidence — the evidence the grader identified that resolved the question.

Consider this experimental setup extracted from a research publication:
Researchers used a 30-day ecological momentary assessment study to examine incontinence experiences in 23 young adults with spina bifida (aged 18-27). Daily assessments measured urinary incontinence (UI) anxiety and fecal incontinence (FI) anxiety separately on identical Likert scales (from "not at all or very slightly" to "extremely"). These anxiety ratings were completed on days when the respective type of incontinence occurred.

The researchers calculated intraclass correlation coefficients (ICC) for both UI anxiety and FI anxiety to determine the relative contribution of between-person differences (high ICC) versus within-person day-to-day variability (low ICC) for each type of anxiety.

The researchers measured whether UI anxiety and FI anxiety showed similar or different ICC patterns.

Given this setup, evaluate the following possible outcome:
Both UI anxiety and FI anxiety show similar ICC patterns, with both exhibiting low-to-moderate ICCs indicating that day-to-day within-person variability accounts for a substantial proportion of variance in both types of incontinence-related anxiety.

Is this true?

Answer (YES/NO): NO